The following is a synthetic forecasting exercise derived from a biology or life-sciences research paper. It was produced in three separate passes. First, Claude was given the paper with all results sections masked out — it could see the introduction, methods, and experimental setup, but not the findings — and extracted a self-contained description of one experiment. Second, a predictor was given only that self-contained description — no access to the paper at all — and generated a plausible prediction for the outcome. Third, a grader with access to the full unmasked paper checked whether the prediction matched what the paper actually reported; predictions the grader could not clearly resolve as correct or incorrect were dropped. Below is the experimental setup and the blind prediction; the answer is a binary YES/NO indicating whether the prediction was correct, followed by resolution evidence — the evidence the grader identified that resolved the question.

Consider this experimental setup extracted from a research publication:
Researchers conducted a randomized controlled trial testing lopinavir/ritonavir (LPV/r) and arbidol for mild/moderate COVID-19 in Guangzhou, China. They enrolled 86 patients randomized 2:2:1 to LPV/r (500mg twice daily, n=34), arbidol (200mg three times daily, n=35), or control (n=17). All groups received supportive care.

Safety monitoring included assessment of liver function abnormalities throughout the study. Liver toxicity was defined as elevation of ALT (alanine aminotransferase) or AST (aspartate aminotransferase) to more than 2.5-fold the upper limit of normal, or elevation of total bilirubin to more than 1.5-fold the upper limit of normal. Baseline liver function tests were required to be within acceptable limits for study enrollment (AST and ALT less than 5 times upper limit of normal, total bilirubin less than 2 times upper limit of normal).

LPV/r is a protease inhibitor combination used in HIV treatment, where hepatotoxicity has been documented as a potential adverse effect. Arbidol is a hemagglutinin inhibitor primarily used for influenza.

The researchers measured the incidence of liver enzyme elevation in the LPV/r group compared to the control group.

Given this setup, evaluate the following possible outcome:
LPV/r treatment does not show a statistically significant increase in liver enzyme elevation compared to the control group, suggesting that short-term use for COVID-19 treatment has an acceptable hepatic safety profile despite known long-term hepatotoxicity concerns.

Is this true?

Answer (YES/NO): YES